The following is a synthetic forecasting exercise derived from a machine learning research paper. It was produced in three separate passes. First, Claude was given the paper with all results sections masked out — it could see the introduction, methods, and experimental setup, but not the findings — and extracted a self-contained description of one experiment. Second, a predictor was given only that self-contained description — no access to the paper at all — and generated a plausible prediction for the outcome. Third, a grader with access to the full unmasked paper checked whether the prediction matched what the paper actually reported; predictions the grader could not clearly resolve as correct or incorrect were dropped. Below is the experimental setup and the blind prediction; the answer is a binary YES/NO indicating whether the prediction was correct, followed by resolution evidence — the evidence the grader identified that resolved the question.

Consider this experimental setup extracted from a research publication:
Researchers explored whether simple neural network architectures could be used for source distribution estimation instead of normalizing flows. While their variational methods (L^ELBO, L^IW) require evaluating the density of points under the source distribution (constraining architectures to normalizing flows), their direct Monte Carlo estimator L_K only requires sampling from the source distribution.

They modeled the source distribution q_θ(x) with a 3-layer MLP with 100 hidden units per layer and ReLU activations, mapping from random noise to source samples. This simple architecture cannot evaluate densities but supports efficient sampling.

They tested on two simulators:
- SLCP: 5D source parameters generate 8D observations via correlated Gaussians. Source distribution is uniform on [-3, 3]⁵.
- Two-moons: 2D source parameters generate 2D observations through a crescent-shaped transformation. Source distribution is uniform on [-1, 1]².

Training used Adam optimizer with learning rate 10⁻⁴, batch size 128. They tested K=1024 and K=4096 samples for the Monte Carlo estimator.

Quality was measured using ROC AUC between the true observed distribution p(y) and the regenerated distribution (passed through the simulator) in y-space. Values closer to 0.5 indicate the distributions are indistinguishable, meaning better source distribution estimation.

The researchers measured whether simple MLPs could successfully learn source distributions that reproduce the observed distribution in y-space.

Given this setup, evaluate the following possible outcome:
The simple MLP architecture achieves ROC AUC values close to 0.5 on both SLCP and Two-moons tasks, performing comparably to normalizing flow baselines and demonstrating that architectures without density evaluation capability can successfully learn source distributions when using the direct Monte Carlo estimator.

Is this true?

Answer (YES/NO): YES